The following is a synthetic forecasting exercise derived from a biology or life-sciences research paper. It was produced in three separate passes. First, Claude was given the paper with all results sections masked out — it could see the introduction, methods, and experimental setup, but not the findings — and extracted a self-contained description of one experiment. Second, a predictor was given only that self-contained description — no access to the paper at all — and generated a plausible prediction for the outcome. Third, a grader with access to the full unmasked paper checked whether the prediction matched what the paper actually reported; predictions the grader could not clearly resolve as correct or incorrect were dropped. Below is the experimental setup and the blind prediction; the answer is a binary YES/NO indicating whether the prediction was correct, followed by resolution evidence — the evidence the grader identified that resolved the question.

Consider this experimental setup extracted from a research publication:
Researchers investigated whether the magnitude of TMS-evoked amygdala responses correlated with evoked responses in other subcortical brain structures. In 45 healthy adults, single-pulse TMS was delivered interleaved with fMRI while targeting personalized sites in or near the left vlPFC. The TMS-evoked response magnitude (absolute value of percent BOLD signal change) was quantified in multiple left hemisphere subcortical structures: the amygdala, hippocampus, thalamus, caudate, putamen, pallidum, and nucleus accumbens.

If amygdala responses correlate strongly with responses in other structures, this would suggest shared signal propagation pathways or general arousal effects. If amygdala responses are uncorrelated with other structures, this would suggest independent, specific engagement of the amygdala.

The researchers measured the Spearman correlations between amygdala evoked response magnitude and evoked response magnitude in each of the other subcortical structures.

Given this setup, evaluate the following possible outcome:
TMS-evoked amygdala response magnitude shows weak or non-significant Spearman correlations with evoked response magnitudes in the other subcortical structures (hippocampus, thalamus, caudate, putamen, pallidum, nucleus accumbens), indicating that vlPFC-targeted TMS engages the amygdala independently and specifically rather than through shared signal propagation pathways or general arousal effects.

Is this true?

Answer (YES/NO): NO